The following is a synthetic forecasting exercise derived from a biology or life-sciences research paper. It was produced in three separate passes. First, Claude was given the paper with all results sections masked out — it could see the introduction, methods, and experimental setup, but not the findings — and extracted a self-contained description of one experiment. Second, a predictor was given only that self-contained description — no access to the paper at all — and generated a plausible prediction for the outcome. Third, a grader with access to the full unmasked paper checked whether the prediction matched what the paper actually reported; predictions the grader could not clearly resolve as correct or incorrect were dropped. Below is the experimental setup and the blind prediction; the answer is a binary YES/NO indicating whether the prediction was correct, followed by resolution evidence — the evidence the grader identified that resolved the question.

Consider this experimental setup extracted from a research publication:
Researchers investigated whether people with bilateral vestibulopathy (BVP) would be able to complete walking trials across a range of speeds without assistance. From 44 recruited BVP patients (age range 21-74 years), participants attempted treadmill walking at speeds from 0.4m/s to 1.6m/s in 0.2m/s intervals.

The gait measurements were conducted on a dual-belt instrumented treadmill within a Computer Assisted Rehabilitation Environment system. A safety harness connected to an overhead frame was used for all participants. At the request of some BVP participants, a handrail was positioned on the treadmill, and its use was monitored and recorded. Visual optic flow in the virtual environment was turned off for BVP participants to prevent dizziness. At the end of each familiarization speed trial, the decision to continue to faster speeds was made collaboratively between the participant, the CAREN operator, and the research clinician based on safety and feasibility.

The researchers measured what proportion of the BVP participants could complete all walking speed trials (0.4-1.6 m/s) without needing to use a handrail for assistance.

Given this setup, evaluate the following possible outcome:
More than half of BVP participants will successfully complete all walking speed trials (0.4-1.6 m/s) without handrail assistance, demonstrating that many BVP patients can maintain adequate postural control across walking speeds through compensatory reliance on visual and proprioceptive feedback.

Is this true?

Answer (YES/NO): YES